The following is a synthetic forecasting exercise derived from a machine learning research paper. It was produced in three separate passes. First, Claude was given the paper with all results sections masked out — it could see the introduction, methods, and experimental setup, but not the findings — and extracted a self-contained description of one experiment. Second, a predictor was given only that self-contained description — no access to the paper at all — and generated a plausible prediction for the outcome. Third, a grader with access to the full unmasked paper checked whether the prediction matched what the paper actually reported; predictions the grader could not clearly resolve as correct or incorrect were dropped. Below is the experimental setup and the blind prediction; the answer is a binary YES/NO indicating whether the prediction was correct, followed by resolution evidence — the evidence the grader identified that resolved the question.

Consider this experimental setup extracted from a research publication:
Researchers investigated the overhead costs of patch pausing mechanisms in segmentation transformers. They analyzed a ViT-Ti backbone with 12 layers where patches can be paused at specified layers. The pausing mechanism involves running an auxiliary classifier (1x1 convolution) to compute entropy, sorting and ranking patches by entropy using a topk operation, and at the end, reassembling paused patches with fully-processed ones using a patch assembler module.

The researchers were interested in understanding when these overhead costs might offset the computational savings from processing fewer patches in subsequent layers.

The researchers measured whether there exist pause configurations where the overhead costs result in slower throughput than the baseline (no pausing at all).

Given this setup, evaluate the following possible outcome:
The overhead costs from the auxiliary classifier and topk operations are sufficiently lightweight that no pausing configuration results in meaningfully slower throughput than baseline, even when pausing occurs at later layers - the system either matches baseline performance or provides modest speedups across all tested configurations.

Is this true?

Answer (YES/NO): NO